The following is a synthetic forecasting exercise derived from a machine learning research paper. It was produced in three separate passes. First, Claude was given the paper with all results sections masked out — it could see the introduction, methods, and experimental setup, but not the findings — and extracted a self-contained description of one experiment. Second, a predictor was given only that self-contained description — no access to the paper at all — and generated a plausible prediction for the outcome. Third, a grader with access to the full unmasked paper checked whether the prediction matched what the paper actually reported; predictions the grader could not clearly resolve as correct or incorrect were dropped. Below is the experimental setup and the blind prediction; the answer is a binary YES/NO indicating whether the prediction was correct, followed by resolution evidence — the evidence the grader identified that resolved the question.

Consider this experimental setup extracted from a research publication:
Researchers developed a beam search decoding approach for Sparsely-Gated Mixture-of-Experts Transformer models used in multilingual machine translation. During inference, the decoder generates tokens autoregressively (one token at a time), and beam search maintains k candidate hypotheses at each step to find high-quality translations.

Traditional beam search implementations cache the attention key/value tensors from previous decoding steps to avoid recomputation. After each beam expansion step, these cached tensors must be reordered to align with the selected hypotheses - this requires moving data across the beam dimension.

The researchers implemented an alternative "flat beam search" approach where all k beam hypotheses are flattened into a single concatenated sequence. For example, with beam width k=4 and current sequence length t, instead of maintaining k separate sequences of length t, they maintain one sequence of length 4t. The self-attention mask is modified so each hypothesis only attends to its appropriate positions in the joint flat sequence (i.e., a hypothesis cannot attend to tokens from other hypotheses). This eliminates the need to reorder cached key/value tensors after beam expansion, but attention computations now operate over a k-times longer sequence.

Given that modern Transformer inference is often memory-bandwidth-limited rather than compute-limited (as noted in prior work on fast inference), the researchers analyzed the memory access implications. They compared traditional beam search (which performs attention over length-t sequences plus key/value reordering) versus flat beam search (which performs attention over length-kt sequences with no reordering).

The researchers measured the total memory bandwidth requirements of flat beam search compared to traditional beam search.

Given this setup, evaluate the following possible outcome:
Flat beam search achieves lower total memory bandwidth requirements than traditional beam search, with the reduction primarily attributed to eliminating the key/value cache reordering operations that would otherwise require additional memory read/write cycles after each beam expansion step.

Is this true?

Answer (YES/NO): NO